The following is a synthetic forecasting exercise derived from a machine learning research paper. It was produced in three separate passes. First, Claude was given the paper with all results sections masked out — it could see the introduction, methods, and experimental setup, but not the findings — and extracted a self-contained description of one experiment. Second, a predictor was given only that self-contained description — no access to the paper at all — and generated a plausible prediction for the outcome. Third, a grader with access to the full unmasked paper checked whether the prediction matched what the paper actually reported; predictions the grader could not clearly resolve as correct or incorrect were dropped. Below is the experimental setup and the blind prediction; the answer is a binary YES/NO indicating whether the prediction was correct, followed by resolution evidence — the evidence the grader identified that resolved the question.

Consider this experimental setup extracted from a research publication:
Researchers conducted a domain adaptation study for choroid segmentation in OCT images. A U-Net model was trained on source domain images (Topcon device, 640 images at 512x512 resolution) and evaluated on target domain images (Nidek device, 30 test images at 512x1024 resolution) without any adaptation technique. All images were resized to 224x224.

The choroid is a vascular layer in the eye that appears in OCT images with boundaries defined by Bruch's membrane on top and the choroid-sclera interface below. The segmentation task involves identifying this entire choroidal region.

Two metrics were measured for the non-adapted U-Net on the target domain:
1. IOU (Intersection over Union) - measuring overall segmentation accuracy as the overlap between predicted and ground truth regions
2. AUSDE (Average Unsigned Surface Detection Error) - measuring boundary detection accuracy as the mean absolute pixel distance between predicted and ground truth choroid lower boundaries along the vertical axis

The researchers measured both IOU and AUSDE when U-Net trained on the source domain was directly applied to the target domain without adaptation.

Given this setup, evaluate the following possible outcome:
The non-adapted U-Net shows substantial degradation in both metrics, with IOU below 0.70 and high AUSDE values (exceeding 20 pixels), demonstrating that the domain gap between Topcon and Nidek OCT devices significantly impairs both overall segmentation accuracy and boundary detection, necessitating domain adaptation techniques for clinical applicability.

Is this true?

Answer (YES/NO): YES